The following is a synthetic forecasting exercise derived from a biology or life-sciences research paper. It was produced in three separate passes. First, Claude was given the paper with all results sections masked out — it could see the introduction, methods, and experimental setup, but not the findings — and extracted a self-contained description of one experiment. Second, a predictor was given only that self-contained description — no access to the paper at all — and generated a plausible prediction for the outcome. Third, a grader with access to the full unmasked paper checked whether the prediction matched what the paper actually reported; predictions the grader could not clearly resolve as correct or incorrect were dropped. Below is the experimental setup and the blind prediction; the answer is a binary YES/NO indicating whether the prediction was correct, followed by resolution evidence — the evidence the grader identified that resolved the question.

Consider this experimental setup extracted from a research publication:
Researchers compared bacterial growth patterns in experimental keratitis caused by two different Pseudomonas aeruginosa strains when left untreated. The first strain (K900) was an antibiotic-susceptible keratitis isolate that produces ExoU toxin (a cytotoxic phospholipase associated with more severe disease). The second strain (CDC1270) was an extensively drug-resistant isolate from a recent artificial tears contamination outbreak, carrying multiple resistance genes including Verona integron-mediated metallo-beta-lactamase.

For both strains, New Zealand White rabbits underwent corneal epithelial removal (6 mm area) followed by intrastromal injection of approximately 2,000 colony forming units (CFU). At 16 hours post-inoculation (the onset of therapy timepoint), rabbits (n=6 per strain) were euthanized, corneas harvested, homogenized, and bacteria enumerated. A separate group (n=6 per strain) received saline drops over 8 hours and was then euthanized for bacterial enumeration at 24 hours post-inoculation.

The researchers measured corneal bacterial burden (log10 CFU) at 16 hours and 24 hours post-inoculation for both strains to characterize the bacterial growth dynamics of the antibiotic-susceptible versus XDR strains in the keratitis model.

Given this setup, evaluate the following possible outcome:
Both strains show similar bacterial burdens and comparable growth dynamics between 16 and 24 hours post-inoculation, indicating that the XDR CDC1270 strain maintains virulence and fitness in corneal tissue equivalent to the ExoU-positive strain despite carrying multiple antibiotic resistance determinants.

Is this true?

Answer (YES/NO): NO